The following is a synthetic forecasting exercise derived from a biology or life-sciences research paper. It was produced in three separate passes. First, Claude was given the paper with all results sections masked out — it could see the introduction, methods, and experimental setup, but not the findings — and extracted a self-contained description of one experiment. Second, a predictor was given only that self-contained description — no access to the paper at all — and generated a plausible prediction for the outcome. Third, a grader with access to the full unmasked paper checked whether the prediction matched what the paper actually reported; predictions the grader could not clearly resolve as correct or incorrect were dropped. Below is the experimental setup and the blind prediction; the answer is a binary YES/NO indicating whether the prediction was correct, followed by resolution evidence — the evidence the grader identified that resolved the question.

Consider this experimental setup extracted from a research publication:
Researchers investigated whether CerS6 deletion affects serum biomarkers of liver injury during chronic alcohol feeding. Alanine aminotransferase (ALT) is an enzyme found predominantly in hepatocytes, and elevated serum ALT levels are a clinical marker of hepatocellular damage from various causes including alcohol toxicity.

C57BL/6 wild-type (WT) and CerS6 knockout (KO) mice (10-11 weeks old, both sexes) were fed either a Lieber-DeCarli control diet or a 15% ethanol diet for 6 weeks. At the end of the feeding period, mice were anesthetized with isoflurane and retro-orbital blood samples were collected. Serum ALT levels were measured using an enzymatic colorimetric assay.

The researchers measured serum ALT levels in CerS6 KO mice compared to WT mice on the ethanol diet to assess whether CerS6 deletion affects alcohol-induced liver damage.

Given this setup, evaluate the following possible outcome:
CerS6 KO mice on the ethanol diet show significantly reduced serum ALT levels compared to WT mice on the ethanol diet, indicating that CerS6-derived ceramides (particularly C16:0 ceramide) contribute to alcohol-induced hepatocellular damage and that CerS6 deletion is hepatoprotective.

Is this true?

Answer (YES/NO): NO